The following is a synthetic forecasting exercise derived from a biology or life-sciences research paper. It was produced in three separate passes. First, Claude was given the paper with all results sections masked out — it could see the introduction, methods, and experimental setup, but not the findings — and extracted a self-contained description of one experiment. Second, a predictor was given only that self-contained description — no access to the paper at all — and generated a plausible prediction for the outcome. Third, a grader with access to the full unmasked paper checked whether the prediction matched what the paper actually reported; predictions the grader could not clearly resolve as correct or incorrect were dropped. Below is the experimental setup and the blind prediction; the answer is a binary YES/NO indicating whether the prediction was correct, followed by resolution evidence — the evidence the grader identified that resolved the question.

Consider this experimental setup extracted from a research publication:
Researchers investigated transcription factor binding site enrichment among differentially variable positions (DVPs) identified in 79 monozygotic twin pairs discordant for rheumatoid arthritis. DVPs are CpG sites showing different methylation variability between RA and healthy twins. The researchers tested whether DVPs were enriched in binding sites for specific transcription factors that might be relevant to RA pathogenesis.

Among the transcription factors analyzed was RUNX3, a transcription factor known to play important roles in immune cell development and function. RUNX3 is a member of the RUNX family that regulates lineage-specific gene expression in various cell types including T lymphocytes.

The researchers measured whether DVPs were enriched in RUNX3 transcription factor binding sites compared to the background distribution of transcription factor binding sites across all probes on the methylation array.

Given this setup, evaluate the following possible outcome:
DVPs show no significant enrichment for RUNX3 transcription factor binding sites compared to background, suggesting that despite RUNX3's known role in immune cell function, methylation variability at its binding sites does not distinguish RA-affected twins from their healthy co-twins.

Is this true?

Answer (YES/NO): NO